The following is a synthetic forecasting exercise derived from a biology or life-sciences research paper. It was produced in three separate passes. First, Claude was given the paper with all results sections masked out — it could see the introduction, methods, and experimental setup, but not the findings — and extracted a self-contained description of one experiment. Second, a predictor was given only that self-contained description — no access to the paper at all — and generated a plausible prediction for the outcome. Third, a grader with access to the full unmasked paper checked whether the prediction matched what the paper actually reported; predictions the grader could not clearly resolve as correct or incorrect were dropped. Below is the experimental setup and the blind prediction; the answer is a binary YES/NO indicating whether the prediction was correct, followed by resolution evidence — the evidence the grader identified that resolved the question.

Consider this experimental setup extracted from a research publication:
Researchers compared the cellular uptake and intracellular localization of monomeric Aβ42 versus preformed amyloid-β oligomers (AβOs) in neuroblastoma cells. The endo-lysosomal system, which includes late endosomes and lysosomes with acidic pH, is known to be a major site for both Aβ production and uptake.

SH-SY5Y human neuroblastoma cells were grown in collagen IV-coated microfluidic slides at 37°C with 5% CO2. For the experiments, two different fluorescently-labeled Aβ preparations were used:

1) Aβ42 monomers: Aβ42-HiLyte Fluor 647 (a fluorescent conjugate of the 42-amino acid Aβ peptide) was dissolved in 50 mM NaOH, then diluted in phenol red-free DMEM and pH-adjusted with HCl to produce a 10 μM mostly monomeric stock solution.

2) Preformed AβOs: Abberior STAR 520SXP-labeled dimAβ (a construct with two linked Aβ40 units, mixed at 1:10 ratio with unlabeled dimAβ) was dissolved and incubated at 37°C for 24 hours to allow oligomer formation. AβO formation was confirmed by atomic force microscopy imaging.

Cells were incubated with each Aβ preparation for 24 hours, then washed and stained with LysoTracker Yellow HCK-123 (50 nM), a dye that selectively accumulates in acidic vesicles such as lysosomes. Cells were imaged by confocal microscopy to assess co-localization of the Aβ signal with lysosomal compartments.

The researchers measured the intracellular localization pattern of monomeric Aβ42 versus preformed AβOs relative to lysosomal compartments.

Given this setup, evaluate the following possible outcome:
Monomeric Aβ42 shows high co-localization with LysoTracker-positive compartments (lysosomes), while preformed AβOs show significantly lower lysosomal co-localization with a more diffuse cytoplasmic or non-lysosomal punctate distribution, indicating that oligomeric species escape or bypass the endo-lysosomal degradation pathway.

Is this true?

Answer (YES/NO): NO